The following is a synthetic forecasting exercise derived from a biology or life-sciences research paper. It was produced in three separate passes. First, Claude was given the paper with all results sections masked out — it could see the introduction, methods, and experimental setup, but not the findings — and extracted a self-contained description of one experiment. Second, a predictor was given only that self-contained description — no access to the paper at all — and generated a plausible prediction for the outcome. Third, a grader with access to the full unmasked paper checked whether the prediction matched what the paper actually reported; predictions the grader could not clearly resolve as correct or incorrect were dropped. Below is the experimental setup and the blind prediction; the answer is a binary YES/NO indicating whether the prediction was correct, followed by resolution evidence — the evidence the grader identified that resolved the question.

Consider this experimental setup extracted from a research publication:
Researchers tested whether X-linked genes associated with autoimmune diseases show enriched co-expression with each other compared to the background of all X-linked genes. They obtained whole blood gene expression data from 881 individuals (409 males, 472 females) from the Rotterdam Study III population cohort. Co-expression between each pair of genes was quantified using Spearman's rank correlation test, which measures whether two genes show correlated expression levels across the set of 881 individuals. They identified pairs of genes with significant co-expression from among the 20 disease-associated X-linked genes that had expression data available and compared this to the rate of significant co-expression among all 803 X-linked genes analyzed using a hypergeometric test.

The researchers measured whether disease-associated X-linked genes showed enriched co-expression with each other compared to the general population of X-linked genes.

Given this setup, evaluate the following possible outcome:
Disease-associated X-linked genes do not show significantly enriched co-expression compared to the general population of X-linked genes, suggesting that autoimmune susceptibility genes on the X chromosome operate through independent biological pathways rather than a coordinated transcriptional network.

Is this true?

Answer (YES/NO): NO